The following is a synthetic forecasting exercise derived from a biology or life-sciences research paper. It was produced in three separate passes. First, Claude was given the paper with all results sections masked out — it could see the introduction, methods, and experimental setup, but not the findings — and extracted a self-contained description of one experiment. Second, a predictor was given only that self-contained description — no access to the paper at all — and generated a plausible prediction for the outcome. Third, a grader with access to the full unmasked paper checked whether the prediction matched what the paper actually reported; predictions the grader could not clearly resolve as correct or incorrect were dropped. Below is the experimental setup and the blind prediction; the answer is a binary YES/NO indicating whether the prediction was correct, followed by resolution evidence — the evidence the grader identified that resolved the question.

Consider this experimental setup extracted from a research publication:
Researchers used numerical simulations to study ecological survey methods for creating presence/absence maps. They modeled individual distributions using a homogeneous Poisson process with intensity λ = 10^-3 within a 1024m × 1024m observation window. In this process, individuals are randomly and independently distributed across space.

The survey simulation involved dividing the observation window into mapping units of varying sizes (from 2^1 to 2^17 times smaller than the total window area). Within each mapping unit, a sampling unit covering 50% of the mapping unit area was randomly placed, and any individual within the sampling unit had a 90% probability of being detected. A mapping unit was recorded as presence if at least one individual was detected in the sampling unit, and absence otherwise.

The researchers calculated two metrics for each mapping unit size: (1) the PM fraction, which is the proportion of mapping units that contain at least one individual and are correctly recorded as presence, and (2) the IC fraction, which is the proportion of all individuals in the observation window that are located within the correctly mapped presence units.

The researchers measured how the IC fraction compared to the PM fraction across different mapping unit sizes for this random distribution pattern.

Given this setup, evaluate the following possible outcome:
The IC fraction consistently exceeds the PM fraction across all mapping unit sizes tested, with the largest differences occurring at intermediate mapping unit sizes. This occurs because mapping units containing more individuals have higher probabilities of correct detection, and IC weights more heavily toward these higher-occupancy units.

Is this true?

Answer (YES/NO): NO